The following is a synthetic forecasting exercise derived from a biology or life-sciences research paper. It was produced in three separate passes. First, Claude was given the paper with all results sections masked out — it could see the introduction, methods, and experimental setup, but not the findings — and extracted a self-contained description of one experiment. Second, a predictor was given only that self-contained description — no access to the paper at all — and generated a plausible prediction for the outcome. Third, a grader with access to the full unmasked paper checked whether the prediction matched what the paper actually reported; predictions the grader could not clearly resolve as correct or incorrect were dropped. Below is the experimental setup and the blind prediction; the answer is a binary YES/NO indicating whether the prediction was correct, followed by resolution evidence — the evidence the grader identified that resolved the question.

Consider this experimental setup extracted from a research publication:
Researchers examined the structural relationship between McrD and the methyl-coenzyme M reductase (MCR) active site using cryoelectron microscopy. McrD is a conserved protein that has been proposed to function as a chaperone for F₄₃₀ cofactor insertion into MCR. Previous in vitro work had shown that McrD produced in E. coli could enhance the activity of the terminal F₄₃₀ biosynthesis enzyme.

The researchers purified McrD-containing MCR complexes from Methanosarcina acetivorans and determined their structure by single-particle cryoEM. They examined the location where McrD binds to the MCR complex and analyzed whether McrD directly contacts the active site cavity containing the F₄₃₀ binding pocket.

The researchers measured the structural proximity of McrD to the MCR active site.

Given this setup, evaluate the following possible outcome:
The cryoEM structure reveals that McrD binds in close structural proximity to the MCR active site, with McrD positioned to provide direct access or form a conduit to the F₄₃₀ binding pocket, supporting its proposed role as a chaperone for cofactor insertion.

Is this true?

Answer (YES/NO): YES